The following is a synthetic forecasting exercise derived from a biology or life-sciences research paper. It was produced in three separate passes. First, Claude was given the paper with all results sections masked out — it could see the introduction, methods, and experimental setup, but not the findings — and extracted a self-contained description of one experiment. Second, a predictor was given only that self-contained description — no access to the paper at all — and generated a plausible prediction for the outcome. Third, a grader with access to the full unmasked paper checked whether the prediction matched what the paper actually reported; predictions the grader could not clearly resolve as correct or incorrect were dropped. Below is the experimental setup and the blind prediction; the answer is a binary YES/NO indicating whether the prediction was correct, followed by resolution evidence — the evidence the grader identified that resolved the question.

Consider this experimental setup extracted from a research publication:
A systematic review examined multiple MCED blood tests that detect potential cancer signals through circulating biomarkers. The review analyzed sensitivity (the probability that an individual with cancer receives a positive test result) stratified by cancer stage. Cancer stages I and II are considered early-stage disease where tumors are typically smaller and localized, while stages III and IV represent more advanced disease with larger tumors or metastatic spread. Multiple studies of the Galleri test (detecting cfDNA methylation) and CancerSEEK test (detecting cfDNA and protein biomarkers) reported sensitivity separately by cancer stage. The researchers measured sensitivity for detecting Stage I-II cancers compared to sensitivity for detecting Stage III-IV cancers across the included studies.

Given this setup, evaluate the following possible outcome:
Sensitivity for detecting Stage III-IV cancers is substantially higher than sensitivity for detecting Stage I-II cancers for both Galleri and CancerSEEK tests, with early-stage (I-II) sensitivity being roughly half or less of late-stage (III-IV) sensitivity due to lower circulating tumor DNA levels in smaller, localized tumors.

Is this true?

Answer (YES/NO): YES